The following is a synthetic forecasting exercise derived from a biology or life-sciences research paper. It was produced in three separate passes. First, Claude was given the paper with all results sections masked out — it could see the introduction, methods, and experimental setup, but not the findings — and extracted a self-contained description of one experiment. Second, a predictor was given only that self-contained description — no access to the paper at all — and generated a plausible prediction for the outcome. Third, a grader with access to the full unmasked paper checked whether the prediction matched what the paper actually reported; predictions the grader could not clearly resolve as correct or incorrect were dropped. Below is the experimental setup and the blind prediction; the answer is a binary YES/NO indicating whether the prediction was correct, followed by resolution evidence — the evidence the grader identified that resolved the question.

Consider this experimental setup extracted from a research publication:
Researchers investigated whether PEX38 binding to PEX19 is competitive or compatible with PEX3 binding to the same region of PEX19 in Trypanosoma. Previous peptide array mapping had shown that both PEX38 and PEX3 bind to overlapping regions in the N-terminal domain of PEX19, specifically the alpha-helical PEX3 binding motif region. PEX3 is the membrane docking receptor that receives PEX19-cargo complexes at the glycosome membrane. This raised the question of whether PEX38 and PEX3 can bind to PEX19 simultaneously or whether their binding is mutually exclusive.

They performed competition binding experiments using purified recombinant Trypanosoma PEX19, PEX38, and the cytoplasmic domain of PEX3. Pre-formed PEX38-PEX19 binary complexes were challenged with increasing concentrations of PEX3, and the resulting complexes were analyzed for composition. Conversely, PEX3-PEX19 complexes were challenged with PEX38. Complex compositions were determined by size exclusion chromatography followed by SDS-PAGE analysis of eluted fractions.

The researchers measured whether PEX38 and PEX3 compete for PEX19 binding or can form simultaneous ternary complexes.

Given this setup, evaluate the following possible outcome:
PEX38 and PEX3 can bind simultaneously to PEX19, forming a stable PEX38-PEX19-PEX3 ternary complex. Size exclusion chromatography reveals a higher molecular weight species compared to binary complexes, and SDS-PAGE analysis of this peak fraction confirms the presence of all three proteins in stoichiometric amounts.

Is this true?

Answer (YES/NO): NO